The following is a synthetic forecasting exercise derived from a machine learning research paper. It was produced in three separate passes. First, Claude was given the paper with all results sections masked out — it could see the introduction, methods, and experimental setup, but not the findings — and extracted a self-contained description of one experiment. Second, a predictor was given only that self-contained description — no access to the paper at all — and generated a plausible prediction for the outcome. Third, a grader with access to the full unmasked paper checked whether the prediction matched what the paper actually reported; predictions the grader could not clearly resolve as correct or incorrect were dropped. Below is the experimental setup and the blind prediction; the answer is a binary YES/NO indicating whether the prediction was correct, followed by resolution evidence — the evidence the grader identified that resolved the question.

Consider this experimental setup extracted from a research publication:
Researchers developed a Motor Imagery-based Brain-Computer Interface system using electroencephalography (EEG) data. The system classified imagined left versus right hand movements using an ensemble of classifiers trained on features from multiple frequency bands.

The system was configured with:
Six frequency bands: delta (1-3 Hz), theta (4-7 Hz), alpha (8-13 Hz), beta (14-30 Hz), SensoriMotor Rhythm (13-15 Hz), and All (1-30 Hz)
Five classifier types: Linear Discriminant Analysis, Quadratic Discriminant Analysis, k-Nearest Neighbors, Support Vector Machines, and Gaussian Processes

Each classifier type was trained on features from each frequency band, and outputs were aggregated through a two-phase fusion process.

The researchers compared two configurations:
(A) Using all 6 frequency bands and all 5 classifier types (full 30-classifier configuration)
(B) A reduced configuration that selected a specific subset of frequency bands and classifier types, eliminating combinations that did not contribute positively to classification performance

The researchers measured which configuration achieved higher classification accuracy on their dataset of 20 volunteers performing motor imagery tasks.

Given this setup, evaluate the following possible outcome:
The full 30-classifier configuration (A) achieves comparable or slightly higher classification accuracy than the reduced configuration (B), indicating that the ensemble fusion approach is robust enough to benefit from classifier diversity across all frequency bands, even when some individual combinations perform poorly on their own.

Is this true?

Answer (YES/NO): NO